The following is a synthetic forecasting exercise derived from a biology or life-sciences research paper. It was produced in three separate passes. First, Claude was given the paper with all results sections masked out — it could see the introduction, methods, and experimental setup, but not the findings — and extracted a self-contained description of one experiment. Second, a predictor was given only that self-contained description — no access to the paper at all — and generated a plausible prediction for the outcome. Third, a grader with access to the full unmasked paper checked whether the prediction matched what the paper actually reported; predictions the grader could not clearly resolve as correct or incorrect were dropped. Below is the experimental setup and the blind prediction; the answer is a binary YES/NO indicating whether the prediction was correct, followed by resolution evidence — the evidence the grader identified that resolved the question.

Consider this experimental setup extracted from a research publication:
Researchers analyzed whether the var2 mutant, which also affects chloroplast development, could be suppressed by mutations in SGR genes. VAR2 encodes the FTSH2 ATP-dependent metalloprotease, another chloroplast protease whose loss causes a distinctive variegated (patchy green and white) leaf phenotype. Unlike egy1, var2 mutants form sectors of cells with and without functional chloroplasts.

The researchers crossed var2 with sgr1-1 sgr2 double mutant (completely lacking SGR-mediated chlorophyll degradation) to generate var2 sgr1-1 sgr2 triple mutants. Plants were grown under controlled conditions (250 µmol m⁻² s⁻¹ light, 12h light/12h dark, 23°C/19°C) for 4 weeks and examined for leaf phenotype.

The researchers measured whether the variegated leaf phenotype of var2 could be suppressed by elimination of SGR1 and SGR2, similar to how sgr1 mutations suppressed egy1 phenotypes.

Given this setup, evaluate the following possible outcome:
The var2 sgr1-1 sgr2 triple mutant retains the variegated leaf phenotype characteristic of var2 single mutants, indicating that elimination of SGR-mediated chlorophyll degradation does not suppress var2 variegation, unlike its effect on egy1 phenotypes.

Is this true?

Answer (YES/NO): YES